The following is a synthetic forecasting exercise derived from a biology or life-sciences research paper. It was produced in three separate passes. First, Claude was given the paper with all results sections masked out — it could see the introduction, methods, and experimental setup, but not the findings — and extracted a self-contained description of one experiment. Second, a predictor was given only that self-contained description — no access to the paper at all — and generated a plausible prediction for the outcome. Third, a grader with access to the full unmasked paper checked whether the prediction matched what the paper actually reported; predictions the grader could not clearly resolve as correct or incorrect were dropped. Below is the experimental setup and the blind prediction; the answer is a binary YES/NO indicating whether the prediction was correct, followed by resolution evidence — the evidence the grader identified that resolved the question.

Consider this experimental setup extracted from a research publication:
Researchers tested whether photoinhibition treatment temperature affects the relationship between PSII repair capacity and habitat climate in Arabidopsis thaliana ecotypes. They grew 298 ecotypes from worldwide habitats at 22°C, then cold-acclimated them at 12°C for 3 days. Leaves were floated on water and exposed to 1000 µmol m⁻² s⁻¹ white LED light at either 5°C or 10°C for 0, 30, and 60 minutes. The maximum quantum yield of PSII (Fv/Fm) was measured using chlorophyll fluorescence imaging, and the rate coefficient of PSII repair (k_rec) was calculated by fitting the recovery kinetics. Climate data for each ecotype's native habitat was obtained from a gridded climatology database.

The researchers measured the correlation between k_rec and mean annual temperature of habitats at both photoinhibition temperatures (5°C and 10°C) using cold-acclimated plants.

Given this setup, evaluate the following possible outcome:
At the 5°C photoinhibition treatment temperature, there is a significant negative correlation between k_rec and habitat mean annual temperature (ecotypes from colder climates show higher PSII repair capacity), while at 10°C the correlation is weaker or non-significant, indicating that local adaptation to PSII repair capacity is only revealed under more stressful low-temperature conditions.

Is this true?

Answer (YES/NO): YES